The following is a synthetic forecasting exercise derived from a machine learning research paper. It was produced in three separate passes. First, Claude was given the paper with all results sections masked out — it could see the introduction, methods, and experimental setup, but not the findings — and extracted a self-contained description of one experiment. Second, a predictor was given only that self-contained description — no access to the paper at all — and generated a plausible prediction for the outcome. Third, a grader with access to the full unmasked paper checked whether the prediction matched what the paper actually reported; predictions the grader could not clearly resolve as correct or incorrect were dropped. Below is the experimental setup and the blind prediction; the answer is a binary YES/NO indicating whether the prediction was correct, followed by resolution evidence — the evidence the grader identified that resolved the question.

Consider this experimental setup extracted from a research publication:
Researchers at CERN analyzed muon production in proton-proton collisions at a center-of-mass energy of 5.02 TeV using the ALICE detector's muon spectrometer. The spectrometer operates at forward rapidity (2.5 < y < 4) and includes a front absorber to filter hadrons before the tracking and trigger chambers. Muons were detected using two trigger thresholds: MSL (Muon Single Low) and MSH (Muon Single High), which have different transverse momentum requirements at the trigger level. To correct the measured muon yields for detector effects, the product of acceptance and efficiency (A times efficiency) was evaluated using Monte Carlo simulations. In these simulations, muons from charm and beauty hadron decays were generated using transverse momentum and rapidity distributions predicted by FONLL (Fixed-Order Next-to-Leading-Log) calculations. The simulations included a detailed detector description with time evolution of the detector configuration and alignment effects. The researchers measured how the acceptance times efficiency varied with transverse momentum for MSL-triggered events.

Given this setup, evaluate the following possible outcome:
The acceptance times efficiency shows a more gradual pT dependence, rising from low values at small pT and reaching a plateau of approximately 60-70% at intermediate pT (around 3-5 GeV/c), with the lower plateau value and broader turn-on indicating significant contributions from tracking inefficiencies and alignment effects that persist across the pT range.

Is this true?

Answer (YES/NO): NO